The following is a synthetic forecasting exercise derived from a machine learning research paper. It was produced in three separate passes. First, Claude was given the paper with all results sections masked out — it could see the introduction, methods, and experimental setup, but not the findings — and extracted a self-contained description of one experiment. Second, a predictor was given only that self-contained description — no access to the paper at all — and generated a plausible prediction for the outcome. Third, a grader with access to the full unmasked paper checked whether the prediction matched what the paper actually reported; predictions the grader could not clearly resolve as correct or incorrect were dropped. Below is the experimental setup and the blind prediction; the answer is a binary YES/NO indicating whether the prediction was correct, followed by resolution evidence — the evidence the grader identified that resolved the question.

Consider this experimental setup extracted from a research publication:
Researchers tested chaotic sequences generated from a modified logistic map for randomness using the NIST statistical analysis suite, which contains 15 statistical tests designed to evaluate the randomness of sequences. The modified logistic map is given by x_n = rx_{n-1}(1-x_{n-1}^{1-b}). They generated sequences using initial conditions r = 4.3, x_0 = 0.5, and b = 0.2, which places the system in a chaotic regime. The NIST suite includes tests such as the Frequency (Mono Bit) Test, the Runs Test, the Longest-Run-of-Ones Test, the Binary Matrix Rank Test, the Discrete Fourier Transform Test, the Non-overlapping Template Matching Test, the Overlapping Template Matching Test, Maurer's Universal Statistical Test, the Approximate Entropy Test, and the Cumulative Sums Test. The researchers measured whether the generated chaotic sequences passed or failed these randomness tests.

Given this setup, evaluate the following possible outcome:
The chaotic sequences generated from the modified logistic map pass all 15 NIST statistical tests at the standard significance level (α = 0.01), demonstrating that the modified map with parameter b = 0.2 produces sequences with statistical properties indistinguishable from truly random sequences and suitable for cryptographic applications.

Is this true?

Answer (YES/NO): NO